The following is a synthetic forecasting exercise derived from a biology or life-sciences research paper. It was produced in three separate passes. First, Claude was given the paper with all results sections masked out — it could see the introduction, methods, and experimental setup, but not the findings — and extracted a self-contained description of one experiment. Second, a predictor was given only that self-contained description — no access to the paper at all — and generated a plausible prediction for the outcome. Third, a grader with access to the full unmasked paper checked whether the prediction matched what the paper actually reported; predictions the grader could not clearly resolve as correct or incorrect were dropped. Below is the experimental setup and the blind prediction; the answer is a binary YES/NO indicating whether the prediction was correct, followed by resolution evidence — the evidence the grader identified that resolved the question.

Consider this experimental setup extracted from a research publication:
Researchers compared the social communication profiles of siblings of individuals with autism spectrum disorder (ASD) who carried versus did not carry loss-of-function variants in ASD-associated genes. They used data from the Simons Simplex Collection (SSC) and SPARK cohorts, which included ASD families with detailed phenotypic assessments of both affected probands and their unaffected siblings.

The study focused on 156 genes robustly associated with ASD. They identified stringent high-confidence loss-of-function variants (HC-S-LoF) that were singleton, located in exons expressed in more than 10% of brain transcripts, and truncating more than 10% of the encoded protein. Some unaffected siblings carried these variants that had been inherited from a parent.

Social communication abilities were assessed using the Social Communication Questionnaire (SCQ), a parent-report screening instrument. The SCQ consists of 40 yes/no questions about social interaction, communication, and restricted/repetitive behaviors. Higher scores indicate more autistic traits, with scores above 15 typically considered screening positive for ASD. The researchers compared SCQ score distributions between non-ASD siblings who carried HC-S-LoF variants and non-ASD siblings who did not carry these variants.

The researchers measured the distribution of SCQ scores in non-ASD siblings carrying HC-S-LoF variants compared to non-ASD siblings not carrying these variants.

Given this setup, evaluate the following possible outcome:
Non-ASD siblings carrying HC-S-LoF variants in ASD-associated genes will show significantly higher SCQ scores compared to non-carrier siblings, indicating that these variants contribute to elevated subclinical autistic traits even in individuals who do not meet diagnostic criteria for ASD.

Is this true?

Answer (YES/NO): NO